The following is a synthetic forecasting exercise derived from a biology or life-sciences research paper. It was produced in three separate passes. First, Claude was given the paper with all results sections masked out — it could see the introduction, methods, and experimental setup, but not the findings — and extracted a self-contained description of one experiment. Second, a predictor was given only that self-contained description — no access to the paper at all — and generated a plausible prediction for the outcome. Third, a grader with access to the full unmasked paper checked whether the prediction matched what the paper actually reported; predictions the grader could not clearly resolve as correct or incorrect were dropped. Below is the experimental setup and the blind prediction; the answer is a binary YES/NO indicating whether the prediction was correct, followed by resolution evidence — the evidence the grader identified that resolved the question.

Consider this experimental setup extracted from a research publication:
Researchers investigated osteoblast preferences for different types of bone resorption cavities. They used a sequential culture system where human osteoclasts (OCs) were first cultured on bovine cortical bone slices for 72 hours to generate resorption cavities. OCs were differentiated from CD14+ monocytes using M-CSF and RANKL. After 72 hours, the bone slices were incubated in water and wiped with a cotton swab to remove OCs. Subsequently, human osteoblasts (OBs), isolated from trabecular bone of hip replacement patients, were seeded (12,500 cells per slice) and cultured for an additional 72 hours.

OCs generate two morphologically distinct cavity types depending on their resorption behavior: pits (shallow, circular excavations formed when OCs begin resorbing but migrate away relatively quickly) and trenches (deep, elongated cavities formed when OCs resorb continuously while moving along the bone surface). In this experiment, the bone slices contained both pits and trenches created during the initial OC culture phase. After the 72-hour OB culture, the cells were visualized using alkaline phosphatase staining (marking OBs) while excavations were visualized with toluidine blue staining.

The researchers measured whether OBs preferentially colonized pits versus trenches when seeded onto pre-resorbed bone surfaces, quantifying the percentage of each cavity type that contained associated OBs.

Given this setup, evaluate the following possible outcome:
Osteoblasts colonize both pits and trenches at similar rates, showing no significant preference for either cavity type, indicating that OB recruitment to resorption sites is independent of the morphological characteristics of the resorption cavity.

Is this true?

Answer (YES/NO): NO